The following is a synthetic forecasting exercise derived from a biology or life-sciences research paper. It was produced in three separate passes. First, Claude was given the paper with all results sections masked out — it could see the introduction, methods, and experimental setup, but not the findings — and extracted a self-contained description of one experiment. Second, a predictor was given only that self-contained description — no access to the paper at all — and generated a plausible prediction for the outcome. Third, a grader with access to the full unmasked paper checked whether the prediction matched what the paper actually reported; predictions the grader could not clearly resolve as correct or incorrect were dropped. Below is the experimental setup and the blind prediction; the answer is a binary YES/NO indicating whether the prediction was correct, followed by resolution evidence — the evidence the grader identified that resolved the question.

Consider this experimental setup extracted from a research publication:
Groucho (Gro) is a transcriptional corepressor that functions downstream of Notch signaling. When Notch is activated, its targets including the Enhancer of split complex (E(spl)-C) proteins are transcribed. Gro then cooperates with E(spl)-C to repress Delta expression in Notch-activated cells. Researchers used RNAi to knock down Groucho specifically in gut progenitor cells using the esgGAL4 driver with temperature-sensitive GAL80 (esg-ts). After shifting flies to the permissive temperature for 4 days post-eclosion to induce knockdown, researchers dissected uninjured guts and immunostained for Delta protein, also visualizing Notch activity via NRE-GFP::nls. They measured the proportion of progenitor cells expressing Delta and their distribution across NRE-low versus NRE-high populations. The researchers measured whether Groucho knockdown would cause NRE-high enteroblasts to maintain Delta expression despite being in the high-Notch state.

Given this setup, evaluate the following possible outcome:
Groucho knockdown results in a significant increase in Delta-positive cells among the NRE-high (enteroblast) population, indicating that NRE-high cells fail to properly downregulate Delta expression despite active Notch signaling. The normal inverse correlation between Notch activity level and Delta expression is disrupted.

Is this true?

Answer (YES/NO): YES